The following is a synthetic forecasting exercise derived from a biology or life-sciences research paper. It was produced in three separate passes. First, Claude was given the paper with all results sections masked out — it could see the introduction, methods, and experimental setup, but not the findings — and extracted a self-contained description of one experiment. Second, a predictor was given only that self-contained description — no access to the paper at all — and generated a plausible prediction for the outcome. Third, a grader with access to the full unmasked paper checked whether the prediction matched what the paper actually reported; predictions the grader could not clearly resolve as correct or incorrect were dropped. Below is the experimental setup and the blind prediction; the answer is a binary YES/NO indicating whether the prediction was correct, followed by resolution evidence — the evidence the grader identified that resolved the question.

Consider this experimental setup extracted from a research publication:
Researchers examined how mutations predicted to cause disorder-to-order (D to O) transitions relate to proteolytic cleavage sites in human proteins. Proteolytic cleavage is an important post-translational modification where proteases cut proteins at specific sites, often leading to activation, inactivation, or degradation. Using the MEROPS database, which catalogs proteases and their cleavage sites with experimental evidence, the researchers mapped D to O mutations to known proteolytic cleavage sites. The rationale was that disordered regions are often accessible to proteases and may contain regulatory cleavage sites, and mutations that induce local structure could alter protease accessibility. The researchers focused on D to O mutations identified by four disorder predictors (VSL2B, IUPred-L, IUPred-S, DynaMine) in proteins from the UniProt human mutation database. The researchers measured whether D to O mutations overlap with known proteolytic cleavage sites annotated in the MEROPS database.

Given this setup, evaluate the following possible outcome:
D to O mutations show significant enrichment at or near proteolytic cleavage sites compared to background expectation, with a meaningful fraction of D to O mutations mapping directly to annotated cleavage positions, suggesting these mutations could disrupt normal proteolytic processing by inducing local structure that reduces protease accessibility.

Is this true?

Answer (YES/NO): NO